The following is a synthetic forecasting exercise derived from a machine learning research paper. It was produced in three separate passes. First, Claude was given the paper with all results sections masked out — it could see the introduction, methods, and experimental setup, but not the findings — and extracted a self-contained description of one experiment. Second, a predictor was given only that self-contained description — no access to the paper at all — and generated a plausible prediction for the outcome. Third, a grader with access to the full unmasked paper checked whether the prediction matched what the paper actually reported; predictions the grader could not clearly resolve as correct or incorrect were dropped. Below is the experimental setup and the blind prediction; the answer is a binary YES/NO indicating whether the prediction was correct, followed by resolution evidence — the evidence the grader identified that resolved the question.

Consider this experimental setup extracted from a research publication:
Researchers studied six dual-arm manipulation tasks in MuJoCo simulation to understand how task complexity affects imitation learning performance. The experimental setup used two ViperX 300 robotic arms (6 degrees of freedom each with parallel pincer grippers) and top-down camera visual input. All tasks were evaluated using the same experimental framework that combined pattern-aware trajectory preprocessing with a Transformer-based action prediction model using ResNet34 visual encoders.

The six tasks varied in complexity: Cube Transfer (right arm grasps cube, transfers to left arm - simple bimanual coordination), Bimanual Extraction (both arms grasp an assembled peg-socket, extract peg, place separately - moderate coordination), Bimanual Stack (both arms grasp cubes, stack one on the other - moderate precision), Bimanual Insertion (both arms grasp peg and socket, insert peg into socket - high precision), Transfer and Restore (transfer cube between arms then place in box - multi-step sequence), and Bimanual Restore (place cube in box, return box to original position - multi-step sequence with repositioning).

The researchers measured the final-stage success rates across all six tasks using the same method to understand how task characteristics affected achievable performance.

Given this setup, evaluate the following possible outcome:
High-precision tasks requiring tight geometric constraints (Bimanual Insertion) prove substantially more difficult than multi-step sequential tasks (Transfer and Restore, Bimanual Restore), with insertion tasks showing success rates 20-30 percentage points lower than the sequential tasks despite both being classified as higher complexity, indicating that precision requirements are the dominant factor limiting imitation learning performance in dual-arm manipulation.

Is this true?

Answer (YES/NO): NO